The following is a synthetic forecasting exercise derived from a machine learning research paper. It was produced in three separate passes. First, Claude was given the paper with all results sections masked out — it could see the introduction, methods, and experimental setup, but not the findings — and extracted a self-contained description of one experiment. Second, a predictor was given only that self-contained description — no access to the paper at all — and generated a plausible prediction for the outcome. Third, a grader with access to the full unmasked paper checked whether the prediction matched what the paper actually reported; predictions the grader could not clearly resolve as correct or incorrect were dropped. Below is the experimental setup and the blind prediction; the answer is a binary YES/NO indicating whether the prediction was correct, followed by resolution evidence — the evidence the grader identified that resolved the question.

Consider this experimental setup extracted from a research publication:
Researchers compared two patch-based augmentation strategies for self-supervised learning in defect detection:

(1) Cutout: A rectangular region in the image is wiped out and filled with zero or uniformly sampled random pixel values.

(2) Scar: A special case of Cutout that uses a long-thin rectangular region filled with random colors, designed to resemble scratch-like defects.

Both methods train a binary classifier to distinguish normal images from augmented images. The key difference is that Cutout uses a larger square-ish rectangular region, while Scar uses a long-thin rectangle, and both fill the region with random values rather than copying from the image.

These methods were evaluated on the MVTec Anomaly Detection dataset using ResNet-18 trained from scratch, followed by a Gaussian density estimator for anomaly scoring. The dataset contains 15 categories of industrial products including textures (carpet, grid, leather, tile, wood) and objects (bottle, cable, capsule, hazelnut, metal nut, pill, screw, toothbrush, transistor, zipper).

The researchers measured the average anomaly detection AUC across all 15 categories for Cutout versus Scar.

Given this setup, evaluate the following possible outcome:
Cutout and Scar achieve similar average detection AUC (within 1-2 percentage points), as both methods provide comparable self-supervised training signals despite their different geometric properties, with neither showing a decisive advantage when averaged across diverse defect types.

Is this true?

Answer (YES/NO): NO